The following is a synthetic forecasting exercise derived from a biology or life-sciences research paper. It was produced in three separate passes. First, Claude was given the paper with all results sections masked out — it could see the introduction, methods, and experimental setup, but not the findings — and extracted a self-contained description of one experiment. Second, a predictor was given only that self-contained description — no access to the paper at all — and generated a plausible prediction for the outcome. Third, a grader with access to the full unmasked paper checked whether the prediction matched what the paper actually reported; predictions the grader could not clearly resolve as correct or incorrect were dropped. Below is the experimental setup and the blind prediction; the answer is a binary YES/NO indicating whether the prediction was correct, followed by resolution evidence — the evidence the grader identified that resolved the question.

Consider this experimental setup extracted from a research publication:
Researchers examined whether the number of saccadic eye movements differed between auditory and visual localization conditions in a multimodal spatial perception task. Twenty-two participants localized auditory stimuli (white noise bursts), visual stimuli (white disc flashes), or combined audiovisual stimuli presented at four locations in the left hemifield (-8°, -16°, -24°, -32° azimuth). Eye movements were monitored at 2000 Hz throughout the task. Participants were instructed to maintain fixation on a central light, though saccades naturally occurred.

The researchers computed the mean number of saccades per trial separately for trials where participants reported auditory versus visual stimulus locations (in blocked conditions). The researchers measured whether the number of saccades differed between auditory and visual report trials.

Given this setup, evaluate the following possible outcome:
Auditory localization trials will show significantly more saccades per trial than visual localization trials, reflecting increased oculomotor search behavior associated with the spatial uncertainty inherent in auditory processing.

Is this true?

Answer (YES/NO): YES